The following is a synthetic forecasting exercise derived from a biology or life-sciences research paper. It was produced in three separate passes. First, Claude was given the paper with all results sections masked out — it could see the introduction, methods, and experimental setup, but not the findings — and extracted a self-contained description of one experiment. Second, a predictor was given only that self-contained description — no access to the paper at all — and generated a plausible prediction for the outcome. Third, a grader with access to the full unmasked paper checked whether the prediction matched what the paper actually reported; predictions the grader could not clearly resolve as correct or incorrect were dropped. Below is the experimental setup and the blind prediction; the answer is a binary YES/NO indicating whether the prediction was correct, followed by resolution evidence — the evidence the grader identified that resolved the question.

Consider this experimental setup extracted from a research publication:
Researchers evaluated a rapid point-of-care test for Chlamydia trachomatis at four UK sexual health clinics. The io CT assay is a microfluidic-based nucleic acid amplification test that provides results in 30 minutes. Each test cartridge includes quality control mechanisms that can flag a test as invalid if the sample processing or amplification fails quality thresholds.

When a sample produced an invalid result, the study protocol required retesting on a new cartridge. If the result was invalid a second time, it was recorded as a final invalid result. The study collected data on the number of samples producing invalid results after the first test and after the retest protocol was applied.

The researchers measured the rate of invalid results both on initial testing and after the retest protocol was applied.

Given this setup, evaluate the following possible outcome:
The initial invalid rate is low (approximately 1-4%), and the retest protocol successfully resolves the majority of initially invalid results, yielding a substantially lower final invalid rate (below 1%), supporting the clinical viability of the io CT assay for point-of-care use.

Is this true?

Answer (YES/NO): NO